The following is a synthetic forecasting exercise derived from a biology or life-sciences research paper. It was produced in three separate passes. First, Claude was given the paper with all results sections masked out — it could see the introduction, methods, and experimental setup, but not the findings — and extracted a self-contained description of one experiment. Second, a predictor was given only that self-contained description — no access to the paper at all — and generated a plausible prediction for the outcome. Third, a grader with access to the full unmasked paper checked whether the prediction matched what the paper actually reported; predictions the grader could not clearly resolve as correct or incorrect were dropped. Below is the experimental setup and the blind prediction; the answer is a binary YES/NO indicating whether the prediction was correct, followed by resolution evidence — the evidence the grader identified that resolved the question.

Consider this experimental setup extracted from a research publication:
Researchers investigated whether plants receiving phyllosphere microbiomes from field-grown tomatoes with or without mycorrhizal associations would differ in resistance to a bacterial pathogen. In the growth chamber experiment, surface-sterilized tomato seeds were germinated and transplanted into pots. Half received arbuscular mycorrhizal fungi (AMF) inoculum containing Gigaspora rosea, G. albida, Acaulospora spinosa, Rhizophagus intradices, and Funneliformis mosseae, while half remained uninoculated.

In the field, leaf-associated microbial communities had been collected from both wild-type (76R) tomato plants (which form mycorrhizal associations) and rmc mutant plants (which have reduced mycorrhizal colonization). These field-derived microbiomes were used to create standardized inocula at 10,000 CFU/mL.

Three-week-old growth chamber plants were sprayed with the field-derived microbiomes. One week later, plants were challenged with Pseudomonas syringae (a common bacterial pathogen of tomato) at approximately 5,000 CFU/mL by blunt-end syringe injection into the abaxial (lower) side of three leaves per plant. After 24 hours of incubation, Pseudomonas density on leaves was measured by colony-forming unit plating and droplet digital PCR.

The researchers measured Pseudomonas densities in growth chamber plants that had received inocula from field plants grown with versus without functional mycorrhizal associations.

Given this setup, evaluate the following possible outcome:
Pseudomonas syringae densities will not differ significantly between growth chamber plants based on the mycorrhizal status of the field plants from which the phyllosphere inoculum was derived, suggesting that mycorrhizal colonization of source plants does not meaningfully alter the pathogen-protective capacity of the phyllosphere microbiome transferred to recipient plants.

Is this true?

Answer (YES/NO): YES